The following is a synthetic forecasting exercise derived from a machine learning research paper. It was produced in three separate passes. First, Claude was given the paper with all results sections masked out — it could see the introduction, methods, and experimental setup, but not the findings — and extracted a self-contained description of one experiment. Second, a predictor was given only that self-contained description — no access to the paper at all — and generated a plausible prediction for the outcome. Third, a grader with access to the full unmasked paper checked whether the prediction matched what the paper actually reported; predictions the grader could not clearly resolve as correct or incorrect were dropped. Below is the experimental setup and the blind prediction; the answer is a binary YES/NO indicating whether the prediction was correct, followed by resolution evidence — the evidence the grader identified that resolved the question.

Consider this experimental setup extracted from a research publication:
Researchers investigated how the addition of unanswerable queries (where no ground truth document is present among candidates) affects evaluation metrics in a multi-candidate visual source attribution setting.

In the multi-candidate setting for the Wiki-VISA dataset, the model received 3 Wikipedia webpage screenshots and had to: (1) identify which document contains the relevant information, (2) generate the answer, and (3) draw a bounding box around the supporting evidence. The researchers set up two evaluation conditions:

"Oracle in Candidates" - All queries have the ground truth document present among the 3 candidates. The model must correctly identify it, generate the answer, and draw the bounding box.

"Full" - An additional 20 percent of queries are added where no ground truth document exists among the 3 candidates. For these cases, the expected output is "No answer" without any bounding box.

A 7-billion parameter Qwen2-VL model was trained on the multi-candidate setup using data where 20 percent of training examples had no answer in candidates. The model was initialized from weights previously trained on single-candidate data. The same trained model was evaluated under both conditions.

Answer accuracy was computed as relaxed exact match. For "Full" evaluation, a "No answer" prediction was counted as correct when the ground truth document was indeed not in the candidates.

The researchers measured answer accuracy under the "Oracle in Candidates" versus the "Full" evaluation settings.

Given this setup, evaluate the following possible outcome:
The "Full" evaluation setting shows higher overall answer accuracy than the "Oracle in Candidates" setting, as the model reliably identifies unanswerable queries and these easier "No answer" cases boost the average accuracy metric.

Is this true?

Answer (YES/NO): YES